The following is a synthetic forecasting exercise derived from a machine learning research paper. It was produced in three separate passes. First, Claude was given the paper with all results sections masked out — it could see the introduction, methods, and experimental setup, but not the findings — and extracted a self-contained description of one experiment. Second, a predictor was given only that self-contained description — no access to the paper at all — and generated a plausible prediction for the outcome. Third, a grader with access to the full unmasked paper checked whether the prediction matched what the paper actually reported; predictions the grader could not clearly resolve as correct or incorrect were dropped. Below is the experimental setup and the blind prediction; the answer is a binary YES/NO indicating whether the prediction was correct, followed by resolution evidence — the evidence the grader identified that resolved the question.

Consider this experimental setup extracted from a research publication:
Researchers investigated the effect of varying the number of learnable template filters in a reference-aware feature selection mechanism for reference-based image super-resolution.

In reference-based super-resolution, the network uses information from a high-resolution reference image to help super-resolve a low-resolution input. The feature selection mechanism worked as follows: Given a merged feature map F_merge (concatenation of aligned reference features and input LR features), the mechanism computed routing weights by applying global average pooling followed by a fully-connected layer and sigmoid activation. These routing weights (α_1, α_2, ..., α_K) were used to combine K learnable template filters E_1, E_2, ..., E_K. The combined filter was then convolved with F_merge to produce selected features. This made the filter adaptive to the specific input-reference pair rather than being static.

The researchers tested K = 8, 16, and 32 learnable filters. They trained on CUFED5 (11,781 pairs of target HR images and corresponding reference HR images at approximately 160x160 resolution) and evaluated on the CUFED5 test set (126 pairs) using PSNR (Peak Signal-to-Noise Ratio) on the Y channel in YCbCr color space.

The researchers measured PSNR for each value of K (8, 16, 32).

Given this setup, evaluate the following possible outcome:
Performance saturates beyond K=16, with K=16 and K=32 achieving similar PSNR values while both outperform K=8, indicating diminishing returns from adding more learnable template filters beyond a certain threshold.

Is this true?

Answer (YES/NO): NO